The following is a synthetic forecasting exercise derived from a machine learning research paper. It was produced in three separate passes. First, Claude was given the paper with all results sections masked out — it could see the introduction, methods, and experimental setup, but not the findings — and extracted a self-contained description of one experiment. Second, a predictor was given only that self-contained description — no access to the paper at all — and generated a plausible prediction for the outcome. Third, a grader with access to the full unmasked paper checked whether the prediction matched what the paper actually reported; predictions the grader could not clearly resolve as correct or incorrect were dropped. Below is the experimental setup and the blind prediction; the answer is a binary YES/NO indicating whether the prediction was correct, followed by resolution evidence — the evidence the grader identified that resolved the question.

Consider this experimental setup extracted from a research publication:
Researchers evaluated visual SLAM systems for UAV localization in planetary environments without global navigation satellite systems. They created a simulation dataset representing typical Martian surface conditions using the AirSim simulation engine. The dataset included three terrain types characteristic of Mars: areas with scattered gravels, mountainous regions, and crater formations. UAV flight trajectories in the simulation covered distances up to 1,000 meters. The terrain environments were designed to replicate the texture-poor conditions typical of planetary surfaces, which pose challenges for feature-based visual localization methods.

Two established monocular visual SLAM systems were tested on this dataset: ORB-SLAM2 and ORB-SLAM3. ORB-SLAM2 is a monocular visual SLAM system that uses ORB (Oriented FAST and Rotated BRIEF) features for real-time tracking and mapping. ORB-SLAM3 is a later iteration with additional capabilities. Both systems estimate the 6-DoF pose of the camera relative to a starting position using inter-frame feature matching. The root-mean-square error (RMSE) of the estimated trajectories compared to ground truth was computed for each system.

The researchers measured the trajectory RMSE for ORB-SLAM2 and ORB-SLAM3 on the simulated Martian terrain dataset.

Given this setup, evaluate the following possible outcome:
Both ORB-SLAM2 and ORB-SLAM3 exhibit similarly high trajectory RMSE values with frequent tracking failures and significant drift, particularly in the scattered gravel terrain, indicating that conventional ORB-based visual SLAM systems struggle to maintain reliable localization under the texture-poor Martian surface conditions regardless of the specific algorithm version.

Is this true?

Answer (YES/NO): NO